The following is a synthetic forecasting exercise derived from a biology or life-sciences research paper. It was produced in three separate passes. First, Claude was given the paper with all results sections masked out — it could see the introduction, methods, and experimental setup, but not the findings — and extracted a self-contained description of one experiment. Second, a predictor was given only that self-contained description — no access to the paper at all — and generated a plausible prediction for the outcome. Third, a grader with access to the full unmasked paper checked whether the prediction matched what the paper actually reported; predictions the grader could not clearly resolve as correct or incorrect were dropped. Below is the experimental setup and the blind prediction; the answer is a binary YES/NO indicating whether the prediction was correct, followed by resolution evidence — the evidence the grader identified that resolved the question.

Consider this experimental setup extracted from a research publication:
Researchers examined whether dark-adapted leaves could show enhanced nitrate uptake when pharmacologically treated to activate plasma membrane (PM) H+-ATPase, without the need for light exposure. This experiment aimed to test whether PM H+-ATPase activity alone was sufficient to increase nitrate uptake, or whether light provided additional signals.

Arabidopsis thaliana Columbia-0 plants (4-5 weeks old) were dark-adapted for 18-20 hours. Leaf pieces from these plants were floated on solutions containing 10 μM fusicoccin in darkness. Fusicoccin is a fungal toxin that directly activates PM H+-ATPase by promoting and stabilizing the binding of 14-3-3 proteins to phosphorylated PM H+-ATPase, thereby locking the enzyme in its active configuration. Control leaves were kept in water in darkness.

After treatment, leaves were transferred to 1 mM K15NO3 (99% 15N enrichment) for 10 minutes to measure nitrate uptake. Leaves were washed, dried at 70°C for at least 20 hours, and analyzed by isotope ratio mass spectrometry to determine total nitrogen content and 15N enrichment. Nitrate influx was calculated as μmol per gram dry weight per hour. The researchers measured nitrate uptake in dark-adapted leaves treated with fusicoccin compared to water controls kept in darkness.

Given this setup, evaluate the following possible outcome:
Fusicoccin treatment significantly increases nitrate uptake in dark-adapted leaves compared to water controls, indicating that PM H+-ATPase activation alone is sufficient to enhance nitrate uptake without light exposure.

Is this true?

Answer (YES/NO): YES